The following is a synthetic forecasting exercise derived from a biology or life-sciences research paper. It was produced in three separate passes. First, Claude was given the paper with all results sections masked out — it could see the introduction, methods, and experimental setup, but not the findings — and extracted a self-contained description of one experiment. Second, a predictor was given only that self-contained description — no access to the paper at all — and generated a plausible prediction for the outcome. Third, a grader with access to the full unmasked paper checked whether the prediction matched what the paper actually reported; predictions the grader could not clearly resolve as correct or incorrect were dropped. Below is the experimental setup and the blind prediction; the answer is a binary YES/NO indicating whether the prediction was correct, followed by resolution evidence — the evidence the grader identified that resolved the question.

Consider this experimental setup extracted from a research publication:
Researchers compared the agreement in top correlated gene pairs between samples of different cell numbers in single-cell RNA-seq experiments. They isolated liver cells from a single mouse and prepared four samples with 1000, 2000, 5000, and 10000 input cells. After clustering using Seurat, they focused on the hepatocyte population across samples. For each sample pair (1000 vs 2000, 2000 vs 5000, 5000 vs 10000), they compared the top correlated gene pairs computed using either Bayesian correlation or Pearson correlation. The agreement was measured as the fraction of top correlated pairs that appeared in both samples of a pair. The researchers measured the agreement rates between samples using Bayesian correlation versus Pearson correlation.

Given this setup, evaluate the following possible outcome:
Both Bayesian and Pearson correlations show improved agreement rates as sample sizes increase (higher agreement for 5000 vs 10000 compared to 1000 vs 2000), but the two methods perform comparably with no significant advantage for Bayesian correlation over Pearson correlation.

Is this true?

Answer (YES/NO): NO